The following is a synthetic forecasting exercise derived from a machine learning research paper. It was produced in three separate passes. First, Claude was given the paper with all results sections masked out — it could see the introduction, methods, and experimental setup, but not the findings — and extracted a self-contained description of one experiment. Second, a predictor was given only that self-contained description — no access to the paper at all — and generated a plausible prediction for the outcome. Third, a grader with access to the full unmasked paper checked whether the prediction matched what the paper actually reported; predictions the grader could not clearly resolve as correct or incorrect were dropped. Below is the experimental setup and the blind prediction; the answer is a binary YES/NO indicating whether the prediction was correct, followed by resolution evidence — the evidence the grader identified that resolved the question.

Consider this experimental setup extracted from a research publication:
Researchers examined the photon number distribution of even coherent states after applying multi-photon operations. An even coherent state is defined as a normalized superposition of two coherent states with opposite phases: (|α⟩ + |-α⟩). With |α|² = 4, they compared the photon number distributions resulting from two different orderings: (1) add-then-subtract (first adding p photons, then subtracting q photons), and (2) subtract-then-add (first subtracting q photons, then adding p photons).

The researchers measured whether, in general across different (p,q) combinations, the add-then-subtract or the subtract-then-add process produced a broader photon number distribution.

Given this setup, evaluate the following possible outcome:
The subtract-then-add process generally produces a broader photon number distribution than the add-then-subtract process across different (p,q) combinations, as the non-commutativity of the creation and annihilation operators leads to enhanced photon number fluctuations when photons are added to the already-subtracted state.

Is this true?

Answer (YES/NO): NO